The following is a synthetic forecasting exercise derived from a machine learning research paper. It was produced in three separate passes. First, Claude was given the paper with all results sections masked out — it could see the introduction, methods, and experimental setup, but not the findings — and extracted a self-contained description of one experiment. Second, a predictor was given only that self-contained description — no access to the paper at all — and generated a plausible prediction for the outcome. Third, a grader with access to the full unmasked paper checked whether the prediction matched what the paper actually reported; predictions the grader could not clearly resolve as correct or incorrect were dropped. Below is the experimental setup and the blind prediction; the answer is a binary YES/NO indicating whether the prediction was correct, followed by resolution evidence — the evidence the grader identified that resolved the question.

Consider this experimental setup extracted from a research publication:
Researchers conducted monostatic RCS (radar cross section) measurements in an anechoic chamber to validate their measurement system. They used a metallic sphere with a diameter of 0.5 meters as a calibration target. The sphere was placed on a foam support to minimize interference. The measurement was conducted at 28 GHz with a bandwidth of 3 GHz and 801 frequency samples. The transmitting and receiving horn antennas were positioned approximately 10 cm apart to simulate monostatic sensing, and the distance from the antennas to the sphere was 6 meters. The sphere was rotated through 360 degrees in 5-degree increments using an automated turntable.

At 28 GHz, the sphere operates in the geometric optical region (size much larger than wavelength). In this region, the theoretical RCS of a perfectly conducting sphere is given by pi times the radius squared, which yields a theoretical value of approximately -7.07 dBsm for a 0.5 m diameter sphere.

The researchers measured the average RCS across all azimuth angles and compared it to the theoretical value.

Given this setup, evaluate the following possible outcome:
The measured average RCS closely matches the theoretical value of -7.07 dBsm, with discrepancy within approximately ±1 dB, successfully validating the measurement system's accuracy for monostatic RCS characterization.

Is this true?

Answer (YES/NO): NO